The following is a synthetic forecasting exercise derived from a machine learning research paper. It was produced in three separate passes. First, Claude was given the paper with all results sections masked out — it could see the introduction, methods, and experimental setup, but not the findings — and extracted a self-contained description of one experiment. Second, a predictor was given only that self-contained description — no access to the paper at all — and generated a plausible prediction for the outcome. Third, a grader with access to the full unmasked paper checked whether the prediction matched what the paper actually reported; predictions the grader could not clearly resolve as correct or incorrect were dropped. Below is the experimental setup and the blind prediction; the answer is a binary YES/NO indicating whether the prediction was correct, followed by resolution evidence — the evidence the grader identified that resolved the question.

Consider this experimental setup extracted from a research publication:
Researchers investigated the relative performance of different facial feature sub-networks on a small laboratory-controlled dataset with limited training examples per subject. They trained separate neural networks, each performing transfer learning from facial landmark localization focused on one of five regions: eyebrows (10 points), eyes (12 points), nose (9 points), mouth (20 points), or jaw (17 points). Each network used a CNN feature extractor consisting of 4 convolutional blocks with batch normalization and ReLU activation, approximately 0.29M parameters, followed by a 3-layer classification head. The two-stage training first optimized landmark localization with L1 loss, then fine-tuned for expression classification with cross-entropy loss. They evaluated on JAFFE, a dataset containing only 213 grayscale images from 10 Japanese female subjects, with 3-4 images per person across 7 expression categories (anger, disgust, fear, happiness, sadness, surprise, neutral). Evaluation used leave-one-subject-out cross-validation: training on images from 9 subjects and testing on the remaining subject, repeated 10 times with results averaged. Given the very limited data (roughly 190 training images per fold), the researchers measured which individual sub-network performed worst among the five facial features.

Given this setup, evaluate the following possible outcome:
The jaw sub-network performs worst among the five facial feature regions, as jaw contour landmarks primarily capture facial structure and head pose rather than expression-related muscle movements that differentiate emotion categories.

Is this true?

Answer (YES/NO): NO